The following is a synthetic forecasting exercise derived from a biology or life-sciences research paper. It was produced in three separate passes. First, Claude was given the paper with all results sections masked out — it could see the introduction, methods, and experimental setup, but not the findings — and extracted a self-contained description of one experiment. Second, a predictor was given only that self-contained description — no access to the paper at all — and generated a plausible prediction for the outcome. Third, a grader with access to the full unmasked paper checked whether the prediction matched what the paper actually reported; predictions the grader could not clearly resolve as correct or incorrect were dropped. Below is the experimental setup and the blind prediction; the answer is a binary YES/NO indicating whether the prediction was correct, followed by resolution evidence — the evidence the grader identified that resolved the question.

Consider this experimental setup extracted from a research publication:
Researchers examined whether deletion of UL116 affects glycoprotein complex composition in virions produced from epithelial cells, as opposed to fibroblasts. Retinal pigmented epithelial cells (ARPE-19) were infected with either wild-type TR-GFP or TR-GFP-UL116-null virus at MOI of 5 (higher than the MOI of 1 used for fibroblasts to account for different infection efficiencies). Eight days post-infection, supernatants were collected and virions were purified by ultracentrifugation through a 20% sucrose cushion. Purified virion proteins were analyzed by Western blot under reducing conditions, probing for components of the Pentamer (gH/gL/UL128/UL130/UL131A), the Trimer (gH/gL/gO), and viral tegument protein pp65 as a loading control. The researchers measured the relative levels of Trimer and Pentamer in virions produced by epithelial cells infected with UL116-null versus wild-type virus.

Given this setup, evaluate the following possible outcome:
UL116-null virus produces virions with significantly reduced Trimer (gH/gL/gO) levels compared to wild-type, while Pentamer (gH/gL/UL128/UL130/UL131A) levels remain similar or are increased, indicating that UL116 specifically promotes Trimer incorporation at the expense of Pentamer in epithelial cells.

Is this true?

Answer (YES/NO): NO